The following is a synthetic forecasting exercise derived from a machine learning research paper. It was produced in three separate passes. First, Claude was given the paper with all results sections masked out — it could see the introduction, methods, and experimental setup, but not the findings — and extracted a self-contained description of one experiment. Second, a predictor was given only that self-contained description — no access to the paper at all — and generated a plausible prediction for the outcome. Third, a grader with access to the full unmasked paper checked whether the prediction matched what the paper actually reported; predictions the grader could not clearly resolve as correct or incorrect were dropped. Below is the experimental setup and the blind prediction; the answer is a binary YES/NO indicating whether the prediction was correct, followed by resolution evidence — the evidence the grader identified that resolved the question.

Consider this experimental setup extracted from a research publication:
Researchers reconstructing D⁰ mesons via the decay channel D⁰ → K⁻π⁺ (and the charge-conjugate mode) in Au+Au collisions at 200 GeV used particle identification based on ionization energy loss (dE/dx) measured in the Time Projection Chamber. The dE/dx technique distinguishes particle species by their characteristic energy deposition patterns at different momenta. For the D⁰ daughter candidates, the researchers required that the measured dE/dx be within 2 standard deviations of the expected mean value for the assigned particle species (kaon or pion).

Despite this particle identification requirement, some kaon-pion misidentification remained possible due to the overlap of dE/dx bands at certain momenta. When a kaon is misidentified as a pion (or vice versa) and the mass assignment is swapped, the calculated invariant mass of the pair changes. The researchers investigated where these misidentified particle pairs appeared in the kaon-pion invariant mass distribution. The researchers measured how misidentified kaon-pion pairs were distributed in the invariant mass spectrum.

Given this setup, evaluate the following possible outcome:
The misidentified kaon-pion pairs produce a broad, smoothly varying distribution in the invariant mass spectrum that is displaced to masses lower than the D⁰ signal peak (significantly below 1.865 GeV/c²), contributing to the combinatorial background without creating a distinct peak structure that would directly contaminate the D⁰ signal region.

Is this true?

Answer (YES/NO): NO